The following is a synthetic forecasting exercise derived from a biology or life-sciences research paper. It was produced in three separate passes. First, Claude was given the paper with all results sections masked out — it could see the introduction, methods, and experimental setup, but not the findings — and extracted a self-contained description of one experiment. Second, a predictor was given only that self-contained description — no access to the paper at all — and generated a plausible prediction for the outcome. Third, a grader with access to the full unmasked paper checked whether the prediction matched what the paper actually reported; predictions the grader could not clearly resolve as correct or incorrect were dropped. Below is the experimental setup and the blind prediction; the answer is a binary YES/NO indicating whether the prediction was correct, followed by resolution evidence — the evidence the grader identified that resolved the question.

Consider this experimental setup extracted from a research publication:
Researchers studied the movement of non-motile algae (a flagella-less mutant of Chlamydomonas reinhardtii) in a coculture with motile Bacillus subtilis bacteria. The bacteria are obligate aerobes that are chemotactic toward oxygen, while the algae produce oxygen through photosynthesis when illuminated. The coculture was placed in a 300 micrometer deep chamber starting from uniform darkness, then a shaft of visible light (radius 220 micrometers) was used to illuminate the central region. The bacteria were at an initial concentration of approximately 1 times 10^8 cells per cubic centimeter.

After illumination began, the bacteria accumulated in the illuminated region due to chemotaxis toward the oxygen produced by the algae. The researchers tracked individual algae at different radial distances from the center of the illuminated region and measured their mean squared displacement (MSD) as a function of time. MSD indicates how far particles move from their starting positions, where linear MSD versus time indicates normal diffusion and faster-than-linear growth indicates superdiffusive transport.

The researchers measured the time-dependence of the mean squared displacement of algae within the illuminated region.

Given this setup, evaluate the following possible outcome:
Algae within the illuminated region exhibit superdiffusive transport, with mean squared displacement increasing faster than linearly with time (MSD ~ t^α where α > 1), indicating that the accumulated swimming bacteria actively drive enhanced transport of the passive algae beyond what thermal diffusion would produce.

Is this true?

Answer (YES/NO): YES